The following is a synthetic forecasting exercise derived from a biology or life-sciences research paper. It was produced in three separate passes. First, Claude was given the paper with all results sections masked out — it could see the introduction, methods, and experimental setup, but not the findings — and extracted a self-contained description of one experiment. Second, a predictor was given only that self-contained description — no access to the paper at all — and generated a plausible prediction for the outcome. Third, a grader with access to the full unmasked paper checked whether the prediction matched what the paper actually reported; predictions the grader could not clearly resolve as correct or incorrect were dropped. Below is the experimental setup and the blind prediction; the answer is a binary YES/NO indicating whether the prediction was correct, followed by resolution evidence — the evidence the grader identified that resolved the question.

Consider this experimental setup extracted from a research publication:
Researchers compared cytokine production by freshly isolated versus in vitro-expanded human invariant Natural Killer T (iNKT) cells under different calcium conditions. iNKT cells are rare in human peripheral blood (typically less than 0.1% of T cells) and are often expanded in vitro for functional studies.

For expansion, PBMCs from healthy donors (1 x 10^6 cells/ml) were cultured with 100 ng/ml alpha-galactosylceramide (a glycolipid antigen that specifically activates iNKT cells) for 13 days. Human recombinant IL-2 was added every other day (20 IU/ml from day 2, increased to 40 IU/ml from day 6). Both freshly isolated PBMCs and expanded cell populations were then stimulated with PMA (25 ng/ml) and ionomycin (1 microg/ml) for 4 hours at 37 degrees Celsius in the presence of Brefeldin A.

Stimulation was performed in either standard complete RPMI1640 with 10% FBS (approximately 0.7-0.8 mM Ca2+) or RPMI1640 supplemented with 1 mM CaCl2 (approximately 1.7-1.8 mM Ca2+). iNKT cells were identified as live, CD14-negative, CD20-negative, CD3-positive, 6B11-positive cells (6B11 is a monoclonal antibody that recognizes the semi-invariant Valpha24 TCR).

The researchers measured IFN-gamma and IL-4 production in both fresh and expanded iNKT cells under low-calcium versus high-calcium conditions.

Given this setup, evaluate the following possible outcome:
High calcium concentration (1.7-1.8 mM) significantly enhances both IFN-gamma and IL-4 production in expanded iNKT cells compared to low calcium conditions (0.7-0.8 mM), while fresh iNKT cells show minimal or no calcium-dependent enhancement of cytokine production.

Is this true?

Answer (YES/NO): NO